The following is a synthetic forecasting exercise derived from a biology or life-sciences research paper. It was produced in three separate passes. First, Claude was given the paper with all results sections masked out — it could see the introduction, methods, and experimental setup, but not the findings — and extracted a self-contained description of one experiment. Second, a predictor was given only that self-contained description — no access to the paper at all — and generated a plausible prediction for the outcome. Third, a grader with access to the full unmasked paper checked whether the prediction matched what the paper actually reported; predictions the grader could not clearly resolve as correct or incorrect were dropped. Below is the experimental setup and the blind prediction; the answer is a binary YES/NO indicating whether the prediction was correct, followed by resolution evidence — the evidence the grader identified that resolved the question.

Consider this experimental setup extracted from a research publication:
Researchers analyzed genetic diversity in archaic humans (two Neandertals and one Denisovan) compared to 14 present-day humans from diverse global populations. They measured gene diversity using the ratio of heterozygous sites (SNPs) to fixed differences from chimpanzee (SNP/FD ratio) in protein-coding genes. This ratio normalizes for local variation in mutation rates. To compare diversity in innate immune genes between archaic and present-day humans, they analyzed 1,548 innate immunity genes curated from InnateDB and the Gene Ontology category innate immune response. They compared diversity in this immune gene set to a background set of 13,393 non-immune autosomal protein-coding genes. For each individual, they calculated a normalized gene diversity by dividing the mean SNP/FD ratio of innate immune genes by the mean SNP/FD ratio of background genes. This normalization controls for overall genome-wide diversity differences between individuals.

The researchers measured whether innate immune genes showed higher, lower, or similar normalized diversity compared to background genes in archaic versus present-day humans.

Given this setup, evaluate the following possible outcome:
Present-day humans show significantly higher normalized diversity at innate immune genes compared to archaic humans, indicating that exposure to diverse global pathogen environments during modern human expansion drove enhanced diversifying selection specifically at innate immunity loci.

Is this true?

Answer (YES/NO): NO